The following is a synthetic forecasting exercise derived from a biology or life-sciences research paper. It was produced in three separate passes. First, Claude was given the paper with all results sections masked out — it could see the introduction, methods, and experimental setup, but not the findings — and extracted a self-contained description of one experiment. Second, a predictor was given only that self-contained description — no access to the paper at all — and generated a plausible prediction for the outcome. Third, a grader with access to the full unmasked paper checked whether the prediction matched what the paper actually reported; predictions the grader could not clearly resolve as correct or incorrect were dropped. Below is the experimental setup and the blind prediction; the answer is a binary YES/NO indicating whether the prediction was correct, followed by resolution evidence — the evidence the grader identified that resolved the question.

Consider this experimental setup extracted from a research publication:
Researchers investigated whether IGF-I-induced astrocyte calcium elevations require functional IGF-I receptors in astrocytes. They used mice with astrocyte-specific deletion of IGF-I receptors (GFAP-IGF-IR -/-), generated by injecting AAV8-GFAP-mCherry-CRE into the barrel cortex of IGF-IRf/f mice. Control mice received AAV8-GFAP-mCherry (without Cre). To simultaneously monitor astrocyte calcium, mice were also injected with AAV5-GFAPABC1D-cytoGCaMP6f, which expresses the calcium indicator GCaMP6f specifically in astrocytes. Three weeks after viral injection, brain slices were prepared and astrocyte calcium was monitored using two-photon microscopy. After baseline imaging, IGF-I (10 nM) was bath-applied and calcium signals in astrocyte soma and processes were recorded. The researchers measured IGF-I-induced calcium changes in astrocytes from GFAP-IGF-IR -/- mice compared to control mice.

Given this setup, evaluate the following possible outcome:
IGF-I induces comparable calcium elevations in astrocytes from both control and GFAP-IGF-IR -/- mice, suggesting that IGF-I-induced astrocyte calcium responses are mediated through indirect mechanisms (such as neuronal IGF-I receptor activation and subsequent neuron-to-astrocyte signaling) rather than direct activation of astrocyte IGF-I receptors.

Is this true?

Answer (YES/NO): NO